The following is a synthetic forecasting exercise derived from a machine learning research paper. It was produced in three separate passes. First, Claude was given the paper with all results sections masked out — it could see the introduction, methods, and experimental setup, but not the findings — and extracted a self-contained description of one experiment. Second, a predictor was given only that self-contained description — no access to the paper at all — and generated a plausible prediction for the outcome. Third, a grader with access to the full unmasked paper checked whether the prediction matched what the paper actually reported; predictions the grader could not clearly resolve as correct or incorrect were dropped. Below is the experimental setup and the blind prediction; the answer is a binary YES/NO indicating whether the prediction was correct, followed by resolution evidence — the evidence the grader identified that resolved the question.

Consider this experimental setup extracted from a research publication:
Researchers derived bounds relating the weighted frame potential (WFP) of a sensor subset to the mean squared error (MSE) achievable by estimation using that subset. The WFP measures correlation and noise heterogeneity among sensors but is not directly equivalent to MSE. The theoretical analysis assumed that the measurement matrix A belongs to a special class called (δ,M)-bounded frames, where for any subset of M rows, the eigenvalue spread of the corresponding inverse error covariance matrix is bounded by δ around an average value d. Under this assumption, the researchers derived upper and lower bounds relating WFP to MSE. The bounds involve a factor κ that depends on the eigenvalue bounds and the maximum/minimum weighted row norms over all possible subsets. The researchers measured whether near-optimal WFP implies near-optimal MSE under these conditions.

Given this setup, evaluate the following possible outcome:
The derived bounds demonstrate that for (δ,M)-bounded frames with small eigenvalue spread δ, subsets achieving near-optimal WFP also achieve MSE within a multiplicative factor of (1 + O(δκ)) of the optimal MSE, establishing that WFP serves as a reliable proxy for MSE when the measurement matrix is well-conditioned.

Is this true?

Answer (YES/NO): NO